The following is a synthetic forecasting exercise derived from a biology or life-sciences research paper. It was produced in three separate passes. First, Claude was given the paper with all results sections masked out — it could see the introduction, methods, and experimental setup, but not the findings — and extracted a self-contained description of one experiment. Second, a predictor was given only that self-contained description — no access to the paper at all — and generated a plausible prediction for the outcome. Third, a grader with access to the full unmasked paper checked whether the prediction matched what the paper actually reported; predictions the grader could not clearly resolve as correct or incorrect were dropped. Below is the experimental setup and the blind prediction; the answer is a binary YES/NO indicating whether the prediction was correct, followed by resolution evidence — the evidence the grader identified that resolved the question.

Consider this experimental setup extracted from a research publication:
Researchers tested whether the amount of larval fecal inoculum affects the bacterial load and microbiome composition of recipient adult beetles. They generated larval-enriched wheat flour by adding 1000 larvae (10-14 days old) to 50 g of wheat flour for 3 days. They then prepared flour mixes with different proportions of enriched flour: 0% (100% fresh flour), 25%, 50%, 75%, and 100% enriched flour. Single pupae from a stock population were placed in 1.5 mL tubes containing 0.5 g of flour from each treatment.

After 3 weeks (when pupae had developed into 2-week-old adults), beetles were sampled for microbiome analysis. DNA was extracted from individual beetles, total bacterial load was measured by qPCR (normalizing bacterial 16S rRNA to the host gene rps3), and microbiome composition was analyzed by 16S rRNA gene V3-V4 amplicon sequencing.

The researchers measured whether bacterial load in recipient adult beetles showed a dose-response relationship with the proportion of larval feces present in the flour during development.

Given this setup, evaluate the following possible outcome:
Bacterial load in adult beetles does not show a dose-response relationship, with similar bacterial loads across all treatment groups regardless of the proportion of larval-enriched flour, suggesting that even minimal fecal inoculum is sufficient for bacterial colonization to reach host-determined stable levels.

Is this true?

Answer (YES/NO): NO